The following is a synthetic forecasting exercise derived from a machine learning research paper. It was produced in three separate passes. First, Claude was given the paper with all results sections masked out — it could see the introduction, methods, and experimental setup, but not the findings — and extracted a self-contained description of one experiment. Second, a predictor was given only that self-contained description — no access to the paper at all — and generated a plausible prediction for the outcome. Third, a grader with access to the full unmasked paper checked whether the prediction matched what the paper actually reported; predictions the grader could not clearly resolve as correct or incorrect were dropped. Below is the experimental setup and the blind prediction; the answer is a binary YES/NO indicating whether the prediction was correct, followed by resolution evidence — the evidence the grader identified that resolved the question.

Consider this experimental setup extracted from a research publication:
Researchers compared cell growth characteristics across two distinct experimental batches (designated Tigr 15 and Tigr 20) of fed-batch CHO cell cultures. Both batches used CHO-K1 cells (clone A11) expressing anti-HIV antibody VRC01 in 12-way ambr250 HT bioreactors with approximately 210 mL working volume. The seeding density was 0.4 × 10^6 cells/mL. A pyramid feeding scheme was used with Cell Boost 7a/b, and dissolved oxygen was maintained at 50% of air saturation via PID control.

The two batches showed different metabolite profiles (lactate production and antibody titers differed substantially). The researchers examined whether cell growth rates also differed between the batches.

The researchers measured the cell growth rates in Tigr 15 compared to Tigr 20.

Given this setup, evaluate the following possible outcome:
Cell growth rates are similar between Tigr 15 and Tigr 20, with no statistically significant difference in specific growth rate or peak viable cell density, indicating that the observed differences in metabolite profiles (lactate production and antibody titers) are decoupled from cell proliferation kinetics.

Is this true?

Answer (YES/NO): YES